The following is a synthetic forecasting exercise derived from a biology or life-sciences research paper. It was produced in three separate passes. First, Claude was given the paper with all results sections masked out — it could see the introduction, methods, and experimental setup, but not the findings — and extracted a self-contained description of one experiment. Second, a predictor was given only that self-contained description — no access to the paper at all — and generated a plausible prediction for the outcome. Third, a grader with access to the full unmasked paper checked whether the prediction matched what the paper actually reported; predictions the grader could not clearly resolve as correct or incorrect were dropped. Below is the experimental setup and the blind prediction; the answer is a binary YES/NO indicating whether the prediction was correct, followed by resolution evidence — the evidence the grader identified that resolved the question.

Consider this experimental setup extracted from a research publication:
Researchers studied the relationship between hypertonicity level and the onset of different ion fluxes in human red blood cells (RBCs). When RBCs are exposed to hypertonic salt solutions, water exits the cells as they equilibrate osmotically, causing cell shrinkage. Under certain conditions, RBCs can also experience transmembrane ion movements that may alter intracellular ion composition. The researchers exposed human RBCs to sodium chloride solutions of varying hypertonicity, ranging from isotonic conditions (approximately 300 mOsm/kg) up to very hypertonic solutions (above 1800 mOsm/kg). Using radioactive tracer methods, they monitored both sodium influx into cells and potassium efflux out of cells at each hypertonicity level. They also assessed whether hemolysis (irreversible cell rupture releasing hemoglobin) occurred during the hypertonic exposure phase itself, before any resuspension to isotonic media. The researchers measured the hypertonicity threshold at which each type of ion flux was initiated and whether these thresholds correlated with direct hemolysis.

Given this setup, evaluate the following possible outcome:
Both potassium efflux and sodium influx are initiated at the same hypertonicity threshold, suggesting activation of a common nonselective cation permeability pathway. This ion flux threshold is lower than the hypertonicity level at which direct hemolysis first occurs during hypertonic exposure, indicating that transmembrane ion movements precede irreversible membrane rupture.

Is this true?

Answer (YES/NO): NO